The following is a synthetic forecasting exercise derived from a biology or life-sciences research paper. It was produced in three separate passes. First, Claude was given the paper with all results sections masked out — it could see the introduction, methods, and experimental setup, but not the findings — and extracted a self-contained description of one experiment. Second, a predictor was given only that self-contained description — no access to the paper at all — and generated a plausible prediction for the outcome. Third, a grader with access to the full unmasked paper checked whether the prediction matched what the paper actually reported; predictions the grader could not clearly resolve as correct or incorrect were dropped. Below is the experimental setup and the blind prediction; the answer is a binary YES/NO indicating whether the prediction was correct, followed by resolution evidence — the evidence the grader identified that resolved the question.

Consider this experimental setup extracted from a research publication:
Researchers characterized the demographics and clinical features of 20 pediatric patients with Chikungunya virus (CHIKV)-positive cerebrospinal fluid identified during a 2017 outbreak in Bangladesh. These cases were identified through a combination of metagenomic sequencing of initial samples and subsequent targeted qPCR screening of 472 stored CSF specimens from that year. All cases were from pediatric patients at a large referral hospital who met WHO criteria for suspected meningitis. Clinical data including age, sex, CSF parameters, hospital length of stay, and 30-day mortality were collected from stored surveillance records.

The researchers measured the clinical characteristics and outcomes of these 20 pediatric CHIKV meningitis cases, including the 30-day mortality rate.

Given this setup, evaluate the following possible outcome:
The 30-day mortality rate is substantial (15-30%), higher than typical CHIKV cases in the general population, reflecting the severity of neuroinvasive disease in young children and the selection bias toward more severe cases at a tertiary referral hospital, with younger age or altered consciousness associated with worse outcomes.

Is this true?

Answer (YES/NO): NO